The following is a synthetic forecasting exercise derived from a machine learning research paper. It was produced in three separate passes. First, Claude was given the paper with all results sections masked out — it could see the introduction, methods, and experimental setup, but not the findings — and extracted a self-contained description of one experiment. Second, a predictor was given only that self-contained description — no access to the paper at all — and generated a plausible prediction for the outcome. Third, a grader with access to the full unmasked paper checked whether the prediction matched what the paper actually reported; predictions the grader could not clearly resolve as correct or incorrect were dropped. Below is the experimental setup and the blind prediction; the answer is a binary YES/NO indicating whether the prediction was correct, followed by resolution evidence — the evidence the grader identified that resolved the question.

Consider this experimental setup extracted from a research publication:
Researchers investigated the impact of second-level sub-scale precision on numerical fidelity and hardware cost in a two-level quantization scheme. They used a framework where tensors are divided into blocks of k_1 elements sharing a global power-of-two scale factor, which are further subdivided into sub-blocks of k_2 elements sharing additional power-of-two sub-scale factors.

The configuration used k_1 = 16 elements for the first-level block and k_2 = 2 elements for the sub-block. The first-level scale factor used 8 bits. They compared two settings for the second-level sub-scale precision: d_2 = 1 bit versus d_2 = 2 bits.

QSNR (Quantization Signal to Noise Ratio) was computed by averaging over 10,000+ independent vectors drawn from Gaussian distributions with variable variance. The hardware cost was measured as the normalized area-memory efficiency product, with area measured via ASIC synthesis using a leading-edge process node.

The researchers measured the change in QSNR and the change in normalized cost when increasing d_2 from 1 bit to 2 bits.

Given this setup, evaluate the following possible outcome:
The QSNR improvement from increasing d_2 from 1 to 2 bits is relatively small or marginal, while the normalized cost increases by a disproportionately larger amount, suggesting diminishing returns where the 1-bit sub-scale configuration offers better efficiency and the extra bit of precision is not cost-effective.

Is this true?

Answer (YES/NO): YES